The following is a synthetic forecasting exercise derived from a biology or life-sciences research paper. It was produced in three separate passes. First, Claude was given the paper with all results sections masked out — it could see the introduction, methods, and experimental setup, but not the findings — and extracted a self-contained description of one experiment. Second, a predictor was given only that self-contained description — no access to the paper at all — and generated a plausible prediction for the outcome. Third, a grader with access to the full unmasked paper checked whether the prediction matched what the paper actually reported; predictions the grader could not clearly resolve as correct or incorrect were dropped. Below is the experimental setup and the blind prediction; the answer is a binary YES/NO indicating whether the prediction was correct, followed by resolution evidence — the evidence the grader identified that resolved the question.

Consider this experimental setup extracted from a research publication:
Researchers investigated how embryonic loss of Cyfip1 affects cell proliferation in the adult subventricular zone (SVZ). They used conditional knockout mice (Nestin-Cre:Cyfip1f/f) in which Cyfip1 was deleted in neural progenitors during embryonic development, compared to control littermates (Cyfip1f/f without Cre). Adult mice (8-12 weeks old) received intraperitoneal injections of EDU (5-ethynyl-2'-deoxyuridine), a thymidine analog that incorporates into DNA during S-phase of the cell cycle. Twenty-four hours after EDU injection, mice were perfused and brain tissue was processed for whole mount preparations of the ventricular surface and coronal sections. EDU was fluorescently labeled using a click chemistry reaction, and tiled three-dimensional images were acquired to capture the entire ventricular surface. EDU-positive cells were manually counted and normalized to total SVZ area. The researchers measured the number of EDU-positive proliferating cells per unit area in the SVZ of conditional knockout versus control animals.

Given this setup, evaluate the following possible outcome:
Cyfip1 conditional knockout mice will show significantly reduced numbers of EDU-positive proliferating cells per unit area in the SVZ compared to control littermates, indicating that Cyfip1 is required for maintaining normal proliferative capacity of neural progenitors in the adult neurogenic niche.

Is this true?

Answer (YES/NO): NO